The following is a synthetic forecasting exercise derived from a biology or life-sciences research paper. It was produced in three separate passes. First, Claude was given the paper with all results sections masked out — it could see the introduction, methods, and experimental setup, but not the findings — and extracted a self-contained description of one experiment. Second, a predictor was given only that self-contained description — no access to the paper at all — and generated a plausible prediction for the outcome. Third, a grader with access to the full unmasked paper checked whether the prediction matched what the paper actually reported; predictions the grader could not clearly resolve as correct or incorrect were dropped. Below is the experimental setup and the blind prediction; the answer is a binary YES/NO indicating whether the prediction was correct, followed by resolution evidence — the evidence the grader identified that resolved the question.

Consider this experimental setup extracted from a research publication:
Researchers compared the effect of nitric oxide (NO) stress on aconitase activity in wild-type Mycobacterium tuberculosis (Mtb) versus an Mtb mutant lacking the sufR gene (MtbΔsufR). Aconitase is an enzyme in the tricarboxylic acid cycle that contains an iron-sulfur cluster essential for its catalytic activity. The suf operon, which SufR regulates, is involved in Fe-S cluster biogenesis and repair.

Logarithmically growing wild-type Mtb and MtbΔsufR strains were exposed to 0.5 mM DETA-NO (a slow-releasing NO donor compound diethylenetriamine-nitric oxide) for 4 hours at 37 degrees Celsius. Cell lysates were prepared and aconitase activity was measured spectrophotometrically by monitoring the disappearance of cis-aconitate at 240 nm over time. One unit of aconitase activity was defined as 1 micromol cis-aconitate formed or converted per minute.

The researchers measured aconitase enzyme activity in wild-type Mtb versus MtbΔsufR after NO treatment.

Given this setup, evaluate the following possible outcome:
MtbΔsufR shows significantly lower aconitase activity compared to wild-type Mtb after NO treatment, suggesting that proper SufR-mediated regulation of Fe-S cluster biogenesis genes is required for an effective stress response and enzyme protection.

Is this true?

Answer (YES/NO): NO